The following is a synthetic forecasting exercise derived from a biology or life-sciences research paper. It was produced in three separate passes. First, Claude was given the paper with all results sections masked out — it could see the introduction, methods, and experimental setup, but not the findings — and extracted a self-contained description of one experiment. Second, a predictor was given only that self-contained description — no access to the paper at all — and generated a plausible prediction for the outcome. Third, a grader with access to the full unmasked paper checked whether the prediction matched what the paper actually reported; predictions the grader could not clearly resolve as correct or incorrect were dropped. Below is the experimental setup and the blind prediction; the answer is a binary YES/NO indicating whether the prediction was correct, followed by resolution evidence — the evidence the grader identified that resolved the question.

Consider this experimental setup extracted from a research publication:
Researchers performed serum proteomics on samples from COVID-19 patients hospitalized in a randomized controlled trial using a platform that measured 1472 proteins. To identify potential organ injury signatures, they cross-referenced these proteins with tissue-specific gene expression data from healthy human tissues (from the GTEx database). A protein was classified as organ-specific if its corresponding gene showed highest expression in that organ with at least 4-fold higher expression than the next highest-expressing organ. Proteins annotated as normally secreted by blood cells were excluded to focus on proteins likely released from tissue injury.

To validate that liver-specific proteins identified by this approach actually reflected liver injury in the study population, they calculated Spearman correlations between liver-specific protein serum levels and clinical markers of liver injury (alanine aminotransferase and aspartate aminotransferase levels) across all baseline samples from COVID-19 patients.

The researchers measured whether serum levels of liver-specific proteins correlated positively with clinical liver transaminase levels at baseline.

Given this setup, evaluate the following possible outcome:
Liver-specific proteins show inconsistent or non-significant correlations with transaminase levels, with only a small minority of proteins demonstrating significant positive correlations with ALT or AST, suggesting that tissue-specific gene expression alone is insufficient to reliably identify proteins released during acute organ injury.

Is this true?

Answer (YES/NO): NO